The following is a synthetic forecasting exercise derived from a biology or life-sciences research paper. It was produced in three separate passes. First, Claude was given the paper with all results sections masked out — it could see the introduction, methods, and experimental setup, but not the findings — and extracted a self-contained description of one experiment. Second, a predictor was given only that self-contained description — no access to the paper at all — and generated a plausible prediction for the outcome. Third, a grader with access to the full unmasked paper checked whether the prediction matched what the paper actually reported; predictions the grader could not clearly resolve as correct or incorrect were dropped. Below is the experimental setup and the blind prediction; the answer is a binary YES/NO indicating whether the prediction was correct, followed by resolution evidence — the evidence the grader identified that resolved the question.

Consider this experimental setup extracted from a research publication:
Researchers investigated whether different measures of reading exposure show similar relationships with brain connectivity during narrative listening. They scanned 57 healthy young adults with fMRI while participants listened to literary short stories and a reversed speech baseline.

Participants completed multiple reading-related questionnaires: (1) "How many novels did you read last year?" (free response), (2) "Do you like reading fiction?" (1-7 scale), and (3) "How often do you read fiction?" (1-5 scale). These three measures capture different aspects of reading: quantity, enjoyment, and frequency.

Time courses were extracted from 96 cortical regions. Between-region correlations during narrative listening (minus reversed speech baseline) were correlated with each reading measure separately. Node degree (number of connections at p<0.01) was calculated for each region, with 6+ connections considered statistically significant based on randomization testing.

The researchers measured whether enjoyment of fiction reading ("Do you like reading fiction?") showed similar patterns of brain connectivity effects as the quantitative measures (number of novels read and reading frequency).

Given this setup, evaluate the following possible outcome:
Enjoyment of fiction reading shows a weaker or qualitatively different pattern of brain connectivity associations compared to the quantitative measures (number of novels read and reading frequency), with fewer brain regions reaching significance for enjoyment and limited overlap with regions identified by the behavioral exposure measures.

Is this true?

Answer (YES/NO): NO